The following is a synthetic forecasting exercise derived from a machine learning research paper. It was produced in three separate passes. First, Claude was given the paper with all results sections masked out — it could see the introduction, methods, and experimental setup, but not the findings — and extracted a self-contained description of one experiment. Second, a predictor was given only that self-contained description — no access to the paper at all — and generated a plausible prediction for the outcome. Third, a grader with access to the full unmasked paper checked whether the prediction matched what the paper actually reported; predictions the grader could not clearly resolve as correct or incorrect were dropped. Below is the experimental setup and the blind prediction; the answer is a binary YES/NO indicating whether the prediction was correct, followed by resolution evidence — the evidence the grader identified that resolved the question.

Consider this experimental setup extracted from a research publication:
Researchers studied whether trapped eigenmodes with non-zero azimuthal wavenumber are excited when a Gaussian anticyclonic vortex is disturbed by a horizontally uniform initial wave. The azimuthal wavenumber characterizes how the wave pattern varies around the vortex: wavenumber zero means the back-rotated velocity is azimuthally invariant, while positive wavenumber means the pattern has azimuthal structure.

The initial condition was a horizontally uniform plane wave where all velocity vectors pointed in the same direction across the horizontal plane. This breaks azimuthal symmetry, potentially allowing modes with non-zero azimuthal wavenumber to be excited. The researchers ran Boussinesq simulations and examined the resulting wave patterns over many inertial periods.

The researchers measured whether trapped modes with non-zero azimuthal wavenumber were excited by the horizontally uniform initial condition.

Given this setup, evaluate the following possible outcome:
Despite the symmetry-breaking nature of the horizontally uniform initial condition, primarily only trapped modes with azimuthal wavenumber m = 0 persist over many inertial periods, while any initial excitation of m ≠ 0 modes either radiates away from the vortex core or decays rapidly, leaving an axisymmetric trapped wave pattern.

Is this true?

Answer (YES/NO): NO